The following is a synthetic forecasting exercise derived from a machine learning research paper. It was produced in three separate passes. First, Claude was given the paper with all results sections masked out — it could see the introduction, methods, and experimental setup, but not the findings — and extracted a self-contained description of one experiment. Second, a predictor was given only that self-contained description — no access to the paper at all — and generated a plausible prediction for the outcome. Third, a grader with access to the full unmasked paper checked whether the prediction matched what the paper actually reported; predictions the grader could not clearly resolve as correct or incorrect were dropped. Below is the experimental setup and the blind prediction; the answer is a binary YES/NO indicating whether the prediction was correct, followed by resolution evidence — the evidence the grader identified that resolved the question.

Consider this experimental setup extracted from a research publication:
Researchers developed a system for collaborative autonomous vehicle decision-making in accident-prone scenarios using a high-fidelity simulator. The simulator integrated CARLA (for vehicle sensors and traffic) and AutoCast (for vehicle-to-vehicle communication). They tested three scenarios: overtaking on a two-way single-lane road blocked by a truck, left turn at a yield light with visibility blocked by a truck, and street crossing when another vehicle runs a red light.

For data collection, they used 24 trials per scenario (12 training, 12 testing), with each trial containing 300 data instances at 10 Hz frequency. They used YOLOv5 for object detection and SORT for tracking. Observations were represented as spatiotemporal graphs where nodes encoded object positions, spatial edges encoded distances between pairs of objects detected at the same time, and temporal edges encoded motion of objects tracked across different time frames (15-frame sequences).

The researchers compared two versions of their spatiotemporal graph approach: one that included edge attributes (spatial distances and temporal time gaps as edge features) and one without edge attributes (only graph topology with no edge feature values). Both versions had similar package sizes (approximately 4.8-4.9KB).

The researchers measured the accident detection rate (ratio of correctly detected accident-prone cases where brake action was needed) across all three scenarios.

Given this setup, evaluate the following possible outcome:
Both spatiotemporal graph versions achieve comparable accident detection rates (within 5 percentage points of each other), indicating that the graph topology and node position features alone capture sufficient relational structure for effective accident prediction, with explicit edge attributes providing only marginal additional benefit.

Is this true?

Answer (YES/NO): NO